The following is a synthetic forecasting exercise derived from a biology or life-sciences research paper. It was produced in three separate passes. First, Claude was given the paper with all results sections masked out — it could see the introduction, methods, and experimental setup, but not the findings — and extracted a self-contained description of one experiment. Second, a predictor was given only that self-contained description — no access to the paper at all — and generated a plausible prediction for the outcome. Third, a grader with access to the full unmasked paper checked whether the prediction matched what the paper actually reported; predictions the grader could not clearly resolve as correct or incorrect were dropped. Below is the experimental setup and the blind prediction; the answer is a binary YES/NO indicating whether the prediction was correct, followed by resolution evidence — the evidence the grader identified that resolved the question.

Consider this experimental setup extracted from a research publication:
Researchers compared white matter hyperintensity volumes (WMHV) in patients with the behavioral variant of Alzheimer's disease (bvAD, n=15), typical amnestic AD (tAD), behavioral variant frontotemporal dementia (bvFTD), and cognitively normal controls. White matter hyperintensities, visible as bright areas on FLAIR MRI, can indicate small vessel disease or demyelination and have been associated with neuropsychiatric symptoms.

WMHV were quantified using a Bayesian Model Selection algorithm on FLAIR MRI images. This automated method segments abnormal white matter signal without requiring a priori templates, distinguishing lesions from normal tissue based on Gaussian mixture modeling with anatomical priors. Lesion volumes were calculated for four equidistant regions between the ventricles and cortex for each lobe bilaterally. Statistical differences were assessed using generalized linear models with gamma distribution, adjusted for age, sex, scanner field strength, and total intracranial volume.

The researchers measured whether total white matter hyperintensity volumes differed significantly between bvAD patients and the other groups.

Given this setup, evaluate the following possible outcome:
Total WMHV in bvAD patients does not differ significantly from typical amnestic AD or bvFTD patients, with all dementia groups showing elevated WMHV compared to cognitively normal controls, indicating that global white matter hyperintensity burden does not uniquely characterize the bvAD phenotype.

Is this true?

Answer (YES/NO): NO